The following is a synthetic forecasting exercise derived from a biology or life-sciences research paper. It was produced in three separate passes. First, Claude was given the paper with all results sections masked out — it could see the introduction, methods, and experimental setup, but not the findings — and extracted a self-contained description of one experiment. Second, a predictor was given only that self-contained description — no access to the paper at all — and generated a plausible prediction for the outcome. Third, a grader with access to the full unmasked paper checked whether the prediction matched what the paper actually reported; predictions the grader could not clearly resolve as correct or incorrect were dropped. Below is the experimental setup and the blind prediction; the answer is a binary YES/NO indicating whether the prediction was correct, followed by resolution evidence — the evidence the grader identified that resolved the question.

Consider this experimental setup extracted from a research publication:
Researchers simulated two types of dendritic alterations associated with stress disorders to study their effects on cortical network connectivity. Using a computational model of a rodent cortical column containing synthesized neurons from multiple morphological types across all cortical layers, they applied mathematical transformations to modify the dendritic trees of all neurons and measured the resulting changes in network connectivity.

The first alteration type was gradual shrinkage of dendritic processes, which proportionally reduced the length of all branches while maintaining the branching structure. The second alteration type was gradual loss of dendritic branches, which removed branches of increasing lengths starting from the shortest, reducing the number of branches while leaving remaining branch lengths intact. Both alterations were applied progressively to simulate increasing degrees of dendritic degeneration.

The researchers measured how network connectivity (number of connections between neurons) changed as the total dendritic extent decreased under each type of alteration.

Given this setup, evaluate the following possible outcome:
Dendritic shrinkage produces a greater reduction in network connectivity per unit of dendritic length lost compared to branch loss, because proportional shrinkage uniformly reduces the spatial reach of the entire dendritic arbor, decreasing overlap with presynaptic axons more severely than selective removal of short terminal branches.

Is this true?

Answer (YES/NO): YES